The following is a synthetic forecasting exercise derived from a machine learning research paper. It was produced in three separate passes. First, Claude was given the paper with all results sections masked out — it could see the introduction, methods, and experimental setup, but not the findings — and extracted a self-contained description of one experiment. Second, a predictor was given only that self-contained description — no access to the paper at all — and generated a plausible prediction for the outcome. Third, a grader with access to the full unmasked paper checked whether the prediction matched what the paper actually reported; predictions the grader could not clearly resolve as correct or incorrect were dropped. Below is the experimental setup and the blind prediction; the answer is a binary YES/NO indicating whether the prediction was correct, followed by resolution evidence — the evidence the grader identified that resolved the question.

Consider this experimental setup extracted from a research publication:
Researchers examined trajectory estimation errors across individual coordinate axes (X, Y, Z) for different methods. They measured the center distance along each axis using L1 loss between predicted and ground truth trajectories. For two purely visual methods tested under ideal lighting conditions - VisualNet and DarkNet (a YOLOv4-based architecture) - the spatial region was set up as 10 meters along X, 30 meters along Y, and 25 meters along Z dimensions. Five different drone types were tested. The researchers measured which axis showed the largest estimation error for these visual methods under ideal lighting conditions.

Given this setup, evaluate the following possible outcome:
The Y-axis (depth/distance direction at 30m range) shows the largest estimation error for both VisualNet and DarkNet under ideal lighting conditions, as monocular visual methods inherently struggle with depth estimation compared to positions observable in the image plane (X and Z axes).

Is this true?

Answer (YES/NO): YES